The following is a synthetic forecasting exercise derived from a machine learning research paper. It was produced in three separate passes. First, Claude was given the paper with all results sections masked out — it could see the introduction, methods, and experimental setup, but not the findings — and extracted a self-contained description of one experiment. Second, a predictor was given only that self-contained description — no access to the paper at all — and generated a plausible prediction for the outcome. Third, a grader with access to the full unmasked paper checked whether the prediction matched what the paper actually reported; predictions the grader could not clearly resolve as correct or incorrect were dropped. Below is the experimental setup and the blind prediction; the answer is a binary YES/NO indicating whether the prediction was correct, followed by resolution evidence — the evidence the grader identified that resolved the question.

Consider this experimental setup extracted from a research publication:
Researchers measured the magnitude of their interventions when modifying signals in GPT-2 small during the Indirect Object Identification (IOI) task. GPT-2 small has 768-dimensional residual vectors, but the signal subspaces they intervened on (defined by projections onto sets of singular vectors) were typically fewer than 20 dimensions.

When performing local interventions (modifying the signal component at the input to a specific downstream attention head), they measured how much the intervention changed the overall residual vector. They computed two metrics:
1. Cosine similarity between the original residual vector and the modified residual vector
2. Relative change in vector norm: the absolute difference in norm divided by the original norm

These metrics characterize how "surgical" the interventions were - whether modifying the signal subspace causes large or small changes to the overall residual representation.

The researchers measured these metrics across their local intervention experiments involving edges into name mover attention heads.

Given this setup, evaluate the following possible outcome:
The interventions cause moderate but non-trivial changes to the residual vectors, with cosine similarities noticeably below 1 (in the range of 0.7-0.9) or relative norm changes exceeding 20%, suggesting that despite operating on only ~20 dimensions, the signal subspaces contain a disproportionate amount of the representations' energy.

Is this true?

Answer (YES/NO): NO